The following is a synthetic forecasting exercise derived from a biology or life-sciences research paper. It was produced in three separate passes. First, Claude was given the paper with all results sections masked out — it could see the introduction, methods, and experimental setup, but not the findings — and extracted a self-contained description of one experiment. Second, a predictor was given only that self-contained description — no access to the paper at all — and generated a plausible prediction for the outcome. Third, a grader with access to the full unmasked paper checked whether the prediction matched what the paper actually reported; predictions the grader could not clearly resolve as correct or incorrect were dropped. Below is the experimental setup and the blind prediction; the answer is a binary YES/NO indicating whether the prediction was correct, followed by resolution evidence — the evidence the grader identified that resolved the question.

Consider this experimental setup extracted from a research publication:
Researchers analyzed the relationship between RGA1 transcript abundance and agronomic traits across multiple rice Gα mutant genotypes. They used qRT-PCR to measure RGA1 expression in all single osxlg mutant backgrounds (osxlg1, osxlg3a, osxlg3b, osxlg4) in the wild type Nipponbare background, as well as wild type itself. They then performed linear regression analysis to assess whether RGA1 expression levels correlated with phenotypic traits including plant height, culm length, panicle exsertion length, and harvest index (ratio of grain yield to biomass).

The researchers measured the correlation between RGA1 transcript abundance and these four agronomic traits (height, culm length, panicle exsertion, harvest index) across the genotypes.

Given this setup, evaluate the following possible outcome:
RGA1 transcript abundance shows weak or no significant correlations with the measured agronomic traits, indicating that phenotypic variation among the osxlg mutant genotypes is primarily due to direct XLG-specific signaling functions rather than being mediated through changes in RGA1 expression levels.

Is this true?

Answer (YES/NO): NO